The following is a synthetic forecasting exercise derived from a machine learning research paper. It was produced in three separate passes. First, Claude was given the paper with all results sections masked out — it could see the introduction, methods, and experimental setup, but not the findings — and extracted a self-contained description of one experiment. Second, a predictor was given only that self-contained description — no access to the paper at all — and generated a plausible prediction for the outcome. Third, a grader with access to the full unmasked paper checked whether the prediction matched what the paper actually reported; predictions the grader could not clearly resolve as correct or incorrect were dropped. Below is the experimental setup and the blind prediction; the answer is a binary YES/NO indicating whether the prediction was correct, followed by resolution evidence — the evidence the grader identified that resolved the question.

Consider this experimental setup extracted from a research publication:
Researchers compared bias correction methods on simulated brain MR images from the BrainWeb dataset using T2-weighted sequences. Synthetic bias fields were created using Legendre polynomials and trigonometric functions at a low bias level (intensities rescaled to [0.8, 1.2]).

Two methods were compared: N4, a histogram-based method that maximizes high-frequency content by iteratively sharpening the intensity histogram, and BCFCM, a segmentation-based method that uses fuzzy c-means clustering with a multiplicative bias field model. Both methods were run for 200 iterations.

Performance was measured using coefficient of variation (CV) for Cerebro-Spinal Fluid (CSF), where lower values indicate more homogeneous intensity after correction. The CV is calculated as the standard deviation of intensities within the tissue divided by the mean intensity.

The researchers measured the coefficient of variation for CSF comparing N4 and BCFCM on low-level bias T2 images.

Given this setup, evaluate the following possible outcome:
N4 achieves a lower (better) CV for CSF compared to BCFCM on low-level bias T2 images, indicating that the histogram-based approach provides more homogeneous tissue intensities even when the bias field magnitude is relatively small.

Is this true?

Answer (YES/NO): NO